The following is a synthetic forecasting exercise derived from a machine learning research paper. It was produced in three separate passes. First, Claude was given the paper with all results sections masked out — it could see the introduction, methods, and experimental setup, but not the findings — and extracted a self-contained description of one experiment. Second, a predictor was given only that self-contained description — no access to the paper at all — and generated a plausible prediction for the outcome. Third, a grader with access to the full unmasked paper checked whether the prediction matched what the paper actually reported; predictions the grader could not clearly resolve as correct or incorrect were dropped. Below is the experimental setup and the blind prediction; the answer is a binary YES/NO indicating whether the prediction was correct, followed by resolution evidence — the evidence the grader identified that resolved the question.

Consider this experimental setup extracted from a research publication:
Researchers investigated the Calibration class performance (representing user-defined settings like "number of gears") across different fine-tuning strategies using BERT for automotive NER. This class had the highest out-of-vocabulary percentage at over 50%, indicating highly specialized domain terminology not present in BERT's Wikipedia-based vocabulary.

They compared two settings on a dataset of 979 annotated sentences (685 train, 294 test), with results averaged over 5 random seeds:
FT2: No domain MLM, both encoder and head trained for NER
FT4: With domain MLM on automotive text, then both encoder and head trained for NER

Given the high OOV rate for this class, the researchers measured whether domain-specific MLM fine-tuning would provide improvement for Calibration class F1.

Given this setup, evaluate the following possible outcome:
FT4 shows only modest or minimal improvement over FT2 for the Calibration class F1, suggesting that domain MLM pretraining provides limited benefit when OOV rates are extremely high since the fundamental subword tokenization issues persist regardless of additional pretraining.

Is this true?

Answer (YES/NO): NO